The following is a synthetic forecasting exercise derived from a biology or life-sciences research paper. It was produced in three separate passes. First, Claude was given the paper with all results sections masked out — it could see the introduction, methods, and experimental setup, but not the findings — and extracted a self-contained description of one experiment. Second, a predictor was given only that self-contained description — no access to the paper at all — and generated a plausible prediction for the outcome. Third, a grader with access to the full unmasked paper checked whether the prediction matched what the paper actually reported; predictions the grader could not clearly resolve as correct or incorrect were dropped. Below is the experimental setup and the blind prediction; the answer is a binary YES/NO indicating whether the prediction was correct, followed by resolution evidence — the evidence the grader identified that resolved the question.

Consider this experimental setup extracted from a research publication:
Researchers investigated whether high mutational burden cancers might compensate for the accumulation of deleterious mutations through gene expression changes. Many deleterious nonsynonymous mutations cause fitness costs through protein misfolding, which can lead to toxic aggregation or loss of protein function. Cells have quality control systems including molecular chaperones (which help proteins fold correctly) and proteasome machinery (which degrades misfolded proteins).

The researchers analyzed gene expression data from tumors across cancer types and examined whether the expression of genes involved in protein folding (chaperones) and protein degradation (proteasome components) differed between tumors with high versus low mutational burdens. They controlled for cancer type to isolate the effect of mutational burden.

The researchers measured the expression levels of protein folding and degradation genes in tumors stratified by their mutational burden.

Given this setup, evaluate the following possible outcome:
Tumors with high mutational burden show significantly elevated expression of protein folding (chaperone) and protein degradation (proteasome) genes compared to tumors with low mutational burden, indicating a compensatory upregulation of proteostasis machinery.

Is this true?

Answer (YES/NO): YES